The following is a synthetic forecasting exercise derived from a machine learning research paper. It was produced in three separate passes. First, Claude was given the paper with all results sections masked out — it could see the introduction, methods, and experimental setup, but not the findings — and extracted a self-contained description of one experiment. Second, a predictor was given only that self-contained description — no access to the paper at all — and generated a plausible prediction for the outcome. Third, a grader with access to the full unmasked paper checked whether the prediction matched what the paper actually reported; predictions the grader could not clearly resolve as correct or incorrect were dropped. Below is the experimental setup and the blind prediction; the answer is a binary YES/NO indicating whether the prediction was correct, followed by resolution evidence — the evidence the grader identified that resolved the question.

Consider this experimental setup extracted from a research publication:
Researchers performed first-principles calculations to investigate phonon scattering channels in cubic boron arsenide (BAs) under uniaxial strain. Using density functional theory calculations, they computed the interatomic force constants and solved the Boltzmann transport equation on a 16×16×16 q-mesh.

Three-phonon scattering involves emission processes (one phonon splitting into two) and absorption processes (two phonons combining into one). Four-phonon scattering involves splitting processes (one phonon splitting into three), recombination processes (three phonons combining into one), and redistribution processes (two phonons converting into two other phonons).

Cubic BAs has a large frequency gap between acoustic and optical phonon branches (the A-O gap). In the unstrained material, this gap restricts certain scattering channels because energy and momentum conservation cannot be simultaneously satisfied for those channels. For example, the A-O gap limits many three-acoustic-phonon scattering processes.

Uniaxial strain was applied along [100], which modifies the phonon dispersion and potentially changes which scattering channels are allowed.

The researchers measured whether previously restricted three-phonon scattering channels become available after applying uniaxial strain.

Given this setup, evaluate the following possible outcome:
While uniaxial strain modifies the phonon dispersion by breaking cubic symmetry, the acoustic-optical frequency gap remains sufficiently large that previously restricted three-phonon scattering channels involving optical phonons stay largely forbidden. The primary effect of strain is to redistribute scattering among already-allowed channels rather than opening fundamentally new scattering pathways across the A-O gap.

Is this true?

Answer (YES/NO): NO